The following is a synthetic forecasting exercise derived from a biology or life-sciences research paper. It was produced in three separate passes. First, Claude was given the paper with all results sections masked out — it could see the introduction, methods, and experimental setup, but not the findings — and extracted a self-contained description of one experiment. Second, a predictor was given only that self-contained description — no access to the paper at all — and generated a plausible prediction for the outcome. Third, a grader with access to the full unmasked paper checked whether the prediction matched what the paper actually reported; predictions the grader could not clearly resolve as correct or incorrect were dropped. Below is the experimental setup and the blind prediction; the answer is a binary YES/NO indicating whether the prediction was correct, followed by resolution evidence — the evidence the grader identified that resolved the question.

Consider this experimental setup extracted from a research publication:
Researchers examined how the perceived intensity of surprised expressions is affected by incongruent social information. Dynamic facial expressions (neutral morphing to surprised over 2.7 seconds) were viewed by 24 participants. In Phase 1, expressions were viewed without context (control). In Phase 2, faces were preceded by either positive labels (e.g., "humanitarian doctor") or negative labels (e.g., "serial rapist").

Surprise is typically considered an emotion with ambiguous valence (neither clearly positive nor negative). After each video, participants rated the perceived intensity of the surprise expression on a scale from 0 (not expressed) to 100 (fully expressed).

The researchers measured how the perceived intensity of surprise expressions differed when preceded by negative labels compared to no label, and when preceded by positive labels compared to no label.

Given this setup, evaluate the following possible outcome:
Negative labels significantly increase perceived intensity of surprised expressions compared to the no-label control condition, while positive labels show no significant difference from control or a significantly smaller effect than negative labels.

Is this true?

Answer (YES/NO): NO